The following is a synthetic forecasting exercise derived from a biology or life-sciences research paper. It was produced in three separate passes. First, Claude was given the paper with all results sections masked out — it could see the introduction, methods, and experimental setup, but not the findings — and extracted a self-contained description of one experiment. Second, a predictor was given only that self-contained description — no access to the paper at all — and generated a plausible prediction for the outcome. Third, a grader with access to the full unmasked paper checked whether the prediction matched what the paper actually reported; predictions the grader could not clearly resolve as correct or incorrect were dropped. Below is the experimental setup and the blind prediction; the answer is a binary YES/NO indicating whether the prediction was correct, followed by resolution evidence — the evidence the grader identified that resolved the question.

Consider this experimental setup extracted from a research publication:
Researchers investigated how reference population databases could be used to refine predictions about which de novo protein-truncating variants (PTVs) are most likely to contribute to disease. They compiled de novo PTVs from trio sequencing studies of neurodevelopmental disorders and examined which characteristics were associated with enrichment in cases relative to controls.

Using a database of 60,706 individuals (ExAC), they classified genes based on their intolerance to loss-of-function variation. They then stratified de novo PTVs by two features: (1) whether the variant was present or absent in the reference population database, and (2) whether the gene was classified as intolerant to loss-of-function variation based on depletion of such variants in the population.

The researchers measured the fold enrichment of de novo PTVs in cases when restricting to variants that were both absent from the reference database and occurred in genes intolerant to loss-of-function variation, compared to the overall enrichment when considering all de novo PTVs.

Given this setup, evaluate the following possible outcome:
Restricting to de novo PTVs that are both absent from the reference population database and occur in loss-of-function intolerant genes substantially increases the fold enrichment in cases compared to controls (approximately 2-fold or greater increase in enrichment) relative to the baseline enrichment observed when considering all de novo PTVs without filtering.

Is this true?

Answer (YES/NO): YES